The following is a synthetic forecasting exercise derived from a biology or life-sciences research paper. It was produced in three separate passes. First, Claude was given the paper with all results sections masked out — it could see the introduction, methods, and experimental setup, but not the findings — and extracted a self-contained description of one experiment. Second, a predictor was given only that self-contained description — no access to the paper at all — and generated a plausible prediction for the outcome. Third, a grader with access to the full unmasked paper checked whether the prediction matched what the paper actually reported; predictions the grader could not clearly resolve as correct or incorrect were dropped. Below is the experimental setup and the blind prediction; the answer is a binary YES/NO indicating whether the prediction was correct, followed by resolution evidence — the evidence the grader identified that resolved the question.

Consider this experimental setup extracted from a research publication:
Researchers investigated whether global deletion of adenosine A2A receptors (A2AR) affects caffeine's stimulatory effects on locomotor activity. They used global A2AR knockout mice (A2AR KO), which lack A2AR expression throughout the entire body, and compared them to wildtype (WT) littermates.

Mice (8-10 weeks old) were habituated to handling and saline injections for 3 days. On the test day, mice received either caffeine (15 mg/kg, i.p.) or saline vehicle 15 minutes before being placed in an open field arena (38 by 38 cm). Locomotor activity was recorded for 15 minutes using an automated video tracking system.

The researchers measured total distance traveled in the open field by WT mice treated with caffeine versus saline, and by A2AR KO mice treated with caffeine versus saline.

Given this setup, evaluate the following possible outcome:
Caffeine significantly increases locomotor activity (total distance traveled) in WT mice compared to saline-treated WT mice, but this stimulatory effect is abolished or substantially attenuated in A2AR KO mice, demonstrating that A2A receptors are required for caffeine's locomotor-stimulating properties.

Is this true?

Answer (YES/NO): YES